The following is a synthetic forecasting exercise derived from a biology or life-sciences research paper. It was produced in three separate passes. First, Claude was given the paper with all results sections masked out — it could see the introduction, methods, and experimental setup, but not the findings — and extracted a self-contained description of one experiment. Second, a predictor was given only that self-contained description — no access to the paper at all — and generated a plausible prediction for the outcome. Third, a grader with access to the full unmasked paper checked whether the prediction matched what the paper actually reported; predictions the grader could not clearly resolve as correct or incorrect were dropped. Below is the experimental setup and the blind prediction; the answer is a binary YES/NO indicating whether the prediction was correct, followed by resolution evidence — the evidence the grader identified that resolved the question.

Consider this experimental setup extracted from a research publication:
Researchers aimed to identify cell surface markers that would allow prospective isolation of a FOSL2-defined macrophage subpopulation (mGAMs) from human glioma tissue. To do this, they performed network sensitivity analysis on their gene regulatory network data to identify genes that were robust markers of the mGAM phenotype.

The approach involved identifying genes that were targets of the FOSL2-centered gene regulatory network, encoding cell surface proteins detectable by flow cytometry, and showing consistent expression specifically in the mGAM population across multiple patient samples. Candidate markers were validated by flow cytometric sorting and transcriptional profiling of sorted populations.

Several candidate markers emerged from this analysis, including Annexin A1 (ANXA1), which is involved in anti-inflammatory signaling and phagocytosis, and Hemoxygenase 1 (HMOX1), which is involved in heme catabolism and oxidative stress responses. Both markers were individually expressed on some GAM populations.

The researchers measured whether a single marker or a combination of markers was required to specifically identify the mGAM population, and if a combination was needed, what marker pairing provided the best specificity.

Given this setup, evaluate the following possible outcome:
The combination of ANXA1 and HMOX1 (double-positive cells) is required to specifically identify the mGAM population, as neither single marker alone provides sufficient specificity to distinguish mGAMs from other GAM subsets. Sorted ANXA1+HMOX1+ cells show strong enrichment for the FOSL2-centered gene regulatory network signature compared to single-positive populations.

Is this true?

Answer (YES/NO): YES